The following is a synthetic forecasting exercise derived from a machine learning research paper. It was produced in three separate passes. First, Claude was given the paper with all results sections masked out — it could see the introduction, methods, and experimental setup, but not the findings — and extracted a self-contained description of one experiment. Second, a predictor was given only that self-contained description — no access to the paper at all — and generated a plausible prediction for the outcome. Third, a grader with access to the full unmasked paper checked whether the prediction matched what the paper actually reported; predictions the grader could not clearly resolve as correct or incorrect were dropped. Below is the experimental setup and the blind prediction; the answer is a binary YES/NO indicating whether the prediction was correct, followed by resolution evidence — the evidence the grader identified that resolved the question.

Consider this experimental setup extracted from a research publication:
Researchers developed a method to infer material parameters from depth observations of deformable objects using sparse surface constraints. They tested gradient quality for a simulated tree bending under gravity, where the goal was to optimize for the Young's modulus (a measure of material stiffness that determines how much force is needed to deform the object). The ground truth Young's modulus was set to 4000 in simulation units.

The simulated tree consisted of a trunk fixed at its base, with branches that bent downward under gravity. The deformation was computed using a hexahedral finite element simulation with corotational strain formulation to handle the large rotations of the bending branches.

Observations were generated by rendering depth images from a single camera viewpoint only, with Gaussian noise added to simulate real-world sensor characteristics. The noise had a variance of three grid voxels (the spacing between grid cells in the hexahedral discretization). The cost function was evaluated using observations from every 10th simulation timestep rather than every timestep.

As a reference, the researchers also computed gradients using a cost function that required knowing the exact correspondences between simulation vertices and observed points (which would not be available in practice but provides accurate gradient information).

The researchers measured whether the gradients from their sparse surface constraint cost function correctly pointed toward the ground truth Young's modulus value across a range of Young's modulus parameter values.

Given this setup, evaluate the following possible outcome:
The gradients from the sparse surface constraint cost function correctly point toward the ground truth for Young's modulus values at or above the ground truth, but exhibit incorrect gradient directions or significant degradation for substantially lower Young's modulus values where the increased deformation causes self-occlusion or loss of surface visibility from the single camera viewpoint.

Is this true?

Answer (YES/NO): NO